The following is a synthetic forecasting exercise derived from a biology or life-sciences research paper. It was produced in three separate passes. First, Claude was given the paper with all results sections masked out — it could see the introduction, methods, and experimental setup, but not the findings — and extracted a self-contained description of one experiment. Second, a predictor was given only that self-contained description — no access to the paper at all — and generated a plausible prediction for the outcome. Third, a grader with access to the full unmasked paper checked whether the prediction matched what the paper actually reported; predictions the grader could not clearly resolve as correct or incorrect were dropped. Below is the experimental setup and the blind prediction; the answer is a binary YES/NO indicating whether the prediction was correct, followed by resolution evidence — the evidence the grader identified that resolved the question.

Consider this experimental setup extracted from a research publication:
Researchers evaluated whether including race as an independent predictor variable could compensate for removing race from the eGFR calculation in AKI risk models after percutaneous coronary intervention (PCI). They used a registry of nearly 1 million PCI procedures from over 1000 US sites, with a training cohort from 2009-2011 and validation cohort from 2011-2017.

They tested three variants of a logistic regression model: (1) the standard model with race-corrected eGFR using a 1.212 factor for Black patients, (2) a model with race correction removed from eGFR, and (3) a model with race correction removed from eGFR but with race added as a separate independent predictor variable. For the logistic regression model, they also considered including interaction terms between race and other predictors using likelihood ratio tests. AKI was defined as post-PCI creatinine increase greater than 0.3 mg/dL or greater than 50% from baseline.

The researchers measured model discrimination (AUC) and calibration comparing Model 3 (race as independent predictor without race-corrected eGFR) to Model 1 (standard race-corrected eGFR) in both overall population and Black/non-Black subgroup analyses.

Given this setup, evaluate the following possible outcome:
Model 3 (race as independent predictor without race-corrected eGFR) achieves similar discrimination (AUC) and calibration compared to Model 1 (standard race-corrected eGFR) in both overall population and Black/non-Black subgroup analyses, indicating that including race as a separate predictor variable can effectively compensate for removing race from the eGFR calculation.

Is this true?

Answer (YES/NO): NO